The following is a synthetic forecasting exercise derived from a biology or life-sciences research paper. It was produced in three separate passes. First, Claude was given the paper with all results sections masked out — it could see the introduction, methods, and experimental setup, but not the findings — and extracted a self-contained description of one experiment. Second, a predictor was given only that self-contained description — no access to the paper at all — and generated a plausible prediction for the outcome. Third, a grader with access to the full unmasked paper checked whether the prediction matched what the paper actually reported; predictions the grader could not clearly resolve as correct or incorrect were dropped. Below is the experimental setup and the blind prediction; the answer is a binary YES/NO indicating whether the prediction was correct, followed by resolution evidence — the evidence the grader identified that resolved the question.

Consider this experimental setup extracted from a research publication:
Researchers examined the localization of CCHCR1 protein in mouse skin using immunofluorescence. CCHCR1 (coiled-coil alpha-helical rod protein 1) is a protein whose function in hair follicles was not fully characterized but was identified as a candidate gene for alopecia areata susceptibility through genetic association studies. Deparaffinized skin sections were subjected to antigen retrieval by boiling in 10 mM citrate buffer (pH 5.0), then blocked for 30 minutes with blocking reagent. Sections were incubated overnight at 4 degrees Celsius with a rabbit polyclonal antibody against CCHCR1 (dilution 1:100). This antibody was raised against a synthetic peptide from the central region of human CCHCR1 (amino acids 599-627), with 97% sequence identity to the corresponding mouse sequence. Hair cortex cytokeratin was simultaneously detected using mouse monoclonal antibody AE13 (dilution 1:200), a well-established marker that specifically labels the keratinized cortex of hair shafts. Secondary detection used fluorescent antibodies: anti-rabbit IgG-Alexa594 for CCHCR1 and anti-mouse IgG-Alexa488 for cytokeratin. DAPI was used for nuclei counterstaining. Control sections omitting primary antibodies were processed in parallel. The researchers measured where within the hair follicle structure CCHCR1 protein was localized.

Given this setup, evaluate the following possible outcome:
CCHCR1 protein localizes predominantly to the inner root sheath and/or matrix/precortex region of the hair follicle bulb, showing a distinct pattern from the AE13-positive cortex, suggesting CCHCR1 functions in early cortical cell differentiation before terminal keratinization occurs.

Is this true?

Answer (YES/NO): NO